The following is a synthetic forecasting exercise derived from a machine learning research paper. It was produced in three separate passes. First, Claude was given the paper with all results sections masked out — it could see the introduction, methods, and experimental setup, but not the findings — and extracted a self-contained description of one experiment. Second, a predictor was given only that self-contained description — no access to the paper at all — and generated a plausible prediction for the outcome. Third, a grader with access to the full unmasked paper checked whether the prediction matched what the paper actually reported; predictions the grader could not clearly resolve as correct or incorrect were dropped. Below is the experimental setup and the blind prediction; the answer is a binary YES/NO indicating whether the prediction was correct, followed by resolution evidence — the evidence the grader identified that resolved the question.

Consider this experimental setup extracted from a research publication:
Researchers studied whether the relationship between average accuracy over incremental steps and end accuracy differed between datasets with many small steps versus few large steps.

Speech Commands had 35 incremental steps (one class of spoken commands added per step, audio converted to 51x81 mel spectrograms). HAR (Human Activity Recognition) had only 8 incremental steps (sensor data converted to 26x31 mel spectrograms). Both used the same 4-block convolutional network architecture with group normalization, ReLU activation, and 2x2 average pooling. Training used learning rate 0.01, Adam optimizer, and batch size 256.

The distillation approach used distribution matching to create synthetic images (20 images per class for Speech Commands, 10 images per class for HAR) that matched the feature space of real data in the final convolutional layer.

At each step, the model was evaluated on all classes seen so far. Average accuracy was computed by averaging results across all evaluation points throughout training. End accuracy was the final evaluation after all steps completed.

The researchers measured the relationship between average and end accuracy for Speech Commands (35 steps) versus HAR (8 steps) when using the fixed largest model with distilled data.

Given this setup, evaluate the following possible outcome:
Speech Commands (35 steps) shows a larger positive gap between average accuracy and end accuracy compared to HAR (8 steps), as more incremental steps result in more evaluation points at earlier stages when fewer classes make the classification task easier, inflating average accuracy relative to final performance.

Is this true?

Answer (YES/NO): NO